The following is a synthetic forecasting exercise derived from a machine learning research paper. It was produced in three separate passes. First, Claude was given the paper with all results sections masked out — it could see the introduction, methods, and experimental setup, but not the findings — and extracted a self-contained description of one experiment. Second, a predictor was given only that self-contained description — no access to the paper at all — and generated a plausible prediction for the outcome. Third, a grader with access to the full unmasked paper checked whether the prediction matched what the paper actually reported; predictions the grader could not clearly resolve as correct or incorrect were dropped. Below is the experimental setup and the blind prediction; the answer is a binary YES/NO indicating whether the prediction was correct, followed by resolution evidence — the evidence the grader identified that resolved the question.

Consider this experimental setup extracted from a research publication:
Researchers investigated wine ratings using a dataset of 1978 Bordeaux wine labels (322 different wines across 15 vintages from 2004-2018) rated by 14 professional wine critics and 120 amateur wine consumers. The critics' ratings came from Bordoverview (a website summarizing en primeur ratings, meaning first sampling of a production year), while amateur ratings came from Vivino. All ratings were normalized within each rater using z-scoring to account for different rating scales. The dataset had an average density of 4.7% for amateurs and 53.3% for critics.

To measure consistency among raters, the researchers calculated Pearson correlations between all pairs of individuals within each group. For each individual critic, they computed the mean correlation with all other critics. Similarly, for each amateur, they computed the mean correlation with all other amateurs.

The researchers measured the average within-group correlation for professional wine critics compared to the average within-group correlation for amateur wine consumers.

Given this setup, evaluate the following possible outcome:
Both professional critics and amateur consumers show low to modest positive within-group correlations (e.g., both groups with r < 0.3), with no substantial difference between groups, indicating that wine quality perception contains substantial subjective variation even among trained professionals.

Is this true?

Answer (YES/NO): NO